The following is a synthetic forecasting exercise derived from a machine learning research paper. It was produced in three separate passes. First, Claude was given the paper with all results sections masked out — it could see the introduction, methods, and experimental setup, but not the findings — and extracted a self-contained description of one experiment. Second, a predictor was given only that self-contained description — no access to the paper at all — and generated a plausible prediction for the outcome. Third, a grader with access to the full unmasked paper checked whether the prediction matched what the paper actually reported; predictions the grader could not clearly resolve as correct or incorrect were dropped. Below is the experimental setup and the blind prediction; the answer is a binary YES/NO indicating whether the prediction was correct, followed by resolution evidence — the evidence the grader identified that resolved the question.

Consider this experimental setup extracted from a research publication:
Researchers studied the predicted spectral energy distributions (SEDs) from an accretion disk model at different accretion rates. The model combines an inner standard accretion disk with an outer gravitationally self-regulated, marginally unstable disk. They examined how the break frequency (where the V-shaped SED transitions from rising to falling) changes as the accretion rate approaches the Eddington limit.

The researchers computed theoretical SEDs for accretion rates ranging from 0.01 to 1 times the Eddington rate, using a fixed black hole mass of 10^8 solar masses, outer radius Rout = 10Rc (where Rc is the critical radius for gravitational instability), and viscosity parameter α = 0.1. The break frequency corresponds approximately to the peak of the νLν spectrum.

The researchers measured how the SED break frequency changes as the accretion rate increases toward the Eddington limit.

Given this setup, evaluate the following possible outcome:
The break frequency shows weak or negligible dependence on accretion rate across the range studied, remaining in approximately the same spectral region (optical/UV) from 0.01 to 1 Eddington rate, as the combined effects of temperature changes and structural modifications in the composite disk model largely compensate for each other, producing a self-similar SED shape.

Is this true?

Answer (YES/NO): YES